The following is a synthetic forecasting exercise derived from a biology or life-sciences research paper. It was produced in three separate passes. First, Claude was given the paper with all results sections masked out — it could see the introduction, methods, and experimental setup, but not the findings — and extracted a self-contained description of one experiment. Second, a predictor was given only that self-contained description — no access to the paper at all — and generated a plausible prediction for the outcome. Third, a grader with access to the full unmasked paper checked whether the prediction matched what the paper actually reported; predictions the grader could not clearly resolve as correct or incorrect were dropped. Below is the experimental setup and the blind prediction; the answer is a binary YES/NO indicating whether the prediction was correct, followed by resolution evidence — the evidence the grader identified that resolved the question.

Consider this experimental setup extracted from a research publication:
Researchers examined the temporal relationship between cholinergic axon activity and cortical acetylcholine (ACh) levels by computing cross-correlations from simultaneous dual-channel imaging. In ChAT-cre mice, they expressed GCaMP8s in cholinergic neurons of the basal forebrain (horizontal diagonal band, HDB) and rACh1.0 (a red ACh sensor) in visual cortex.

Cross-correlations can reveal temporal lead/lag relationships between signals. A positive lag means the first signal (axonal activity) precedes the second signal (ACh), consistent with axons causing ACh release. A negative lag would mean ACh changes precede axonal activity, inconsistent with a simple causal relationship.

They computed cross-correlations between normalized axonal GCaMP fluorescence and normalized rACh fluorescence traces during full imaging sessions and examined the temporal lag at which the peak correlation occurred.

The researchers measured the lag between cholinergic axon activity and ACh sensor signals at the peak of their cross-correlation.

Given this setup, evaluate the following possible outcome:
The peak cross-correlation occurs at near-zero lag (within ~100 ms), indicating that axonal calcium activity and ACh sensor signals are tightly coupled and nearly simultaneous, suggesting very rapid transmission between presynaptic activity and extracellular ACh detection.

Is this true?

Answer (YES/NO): NO